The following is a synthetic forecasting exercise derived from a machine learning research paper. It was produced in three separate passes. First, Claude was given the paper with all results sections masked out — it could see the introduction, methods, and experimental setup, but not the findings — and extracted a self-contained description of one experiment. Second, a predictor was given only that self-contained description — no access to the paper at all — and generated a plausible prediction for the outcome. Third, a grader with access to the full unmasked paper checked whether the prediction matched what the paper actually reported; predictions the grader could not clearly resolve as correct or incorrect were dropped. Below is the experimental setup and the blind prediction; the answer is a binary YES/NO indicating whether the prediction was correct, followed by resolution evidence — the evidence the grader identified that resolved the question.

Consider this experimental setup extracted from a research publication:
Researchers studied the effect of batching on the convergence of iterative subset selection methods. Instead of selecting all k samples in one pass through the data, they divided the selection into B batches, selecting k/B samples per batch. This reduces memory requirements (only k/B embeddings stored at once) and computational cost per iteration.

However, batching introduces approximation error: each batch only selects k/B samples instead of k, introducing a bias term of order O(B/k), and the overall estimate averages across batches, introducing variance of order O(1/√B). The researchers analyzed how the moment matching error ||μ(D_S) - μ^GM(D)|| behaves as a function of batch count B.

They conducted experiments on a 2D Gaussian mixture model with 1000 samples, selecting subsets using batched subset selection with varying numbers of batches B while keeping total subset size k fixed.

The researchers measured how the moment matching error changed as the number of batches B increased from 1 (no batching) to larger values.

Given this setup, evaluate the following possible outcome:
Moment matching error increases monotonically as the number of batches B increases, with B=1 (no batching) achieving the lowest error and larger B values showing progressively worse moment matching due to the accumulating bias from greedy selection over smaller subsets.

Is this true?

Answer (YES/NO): NO